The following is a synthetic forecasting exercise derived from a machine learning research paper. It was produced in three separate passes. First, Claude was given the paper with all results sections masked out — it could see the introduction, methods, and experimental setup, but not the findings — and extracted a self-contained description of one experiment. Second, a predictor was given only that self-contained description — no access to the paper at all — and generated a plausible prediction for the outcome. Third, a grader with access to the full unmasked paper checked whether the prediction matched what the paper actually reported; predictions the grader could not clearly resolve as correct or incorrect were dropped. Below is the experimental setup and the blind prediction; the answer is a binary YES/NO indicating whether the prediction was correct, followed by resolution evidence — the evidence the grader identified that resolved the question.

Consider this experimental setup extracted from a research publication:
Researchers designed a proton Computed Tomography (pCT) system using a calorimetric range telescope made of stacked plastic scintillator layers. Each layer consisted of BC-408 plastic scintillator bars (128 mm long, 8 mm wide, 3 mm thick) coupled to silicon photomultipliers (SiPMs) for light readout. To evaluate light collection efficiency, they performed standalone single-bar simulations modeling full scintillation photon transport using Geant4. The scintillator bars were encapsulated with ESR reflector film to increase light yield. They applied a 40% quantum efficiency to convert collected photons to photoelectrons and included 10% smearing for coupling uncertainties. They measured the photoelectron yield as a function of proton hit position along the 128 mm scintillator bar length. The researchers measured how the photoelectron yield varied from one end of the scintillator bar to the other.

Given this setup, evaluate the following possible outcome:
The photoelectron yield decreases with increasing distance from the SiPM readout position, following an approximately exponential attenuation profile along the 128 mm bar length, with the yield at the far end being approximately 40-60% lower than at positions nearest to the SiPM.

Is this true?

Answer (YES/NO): NO